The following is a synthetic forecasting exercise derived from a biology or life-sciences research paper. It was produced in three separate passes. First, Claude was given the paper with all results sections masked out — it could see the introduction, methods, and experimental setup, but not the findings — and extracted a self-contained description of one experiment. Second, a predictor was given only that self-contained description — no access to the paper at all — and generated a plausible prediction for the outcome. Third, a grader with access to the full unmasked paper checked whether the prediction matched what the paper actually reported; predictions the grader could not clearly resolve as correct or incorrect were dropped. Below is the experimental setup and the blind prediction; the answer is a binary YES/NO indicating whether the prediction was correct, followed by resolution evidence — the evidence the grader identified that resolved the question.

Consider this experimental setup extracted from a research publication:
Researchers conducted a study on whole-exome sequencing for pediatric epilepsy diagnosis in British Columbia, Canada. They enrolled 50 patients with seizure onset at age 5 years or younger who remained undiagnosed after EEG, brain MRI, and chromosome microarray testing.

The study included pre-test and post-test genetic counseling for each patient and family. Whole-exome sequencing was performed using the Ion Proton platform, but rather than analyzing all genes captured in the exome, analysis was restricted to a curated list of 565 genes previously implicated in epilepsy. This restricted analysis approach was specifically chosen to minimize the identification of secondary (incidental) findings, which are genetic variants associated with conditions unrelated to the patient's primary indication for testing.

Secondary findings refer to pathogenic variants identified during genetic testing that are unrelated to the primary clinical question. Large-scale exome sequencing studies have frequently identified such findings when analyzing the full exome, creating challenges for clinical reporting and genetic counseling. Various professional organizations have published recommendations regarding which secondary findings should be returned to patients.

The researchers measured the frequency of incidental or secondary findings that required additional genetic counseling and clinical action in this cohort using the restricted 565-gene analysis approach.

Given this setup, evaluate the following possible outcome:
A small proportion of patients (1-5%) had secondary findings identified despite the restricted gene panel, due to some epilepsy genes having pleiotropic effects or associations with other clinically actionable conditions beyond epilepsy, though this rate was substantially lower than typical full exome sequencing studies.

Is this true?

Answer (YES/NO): YES